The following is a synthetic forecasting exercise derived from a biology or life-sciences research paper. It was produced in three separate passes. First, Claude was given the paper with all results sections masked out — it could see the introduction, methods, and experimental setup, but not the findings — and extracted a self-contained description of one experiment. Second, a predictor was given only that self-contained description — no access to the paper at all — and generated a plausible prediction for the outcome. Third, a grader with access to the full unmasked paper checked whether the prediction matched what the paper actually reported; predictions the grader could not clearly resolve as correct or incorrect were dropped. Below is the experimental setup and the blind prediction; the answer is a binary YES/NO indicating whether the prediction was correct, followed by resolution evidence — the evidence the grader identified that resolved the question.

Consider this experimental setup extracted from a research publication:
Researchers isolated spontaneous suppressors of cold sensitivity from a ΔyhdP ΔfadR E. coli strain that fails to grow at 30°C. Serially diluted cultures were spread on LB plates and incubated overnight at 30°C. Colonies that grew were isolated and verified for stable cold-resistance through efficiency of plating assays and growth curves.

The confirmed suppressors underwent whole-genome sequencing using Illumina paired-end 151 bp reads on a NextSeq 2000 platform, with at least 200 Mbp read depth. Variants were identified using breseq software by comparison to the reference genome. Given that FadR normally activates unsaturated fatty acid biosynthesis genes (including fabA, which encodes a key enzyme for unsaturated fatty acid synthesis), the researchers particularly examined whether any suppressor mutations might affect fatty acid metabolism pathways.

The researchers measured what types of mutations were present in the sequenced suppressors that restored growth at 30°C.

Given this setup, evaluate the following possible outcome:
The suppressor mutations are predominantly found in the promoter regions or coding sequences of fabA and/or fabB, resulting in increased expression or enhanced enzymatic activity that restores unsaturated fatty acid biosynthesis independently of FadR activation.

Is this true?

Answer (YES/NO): YES